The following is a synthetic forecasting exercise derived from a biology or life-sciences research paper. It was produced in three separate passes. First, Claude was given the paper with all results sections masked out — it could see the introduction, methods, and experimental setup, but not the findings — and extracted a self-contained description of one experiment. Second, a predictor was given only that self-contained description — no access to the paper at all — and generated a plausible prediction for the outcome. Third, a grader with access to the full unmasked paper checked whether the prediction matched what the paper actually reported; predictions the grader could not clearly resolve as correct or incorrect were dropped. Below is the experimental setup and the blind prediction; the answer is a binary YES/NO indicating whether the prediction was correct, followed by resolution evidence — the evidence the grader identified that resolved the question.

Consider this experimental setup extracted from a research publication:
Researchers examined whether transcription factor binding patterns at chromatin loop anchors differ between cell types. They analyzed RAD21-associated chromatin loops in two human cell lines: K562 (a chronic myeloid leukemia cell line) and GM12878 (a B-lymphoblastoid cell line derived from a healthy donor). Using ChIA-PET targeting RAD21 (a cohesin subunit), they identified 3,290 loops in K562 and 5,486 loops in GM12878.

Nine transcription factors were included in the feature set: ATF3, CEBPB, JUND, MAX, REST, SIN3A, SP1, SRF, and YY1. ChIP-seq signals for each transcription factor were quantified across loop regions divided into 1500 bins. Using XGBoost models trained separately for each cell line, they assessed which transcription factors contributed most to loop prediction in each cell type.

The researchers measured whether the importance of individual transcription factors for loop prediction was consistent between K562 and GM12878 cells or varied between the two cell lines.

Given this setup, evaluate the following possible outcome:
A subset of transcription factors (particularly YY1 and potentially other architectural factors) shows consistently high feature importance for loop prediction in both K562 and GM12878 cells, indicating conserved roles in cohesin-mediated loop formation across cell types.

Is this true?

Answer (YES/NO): NO